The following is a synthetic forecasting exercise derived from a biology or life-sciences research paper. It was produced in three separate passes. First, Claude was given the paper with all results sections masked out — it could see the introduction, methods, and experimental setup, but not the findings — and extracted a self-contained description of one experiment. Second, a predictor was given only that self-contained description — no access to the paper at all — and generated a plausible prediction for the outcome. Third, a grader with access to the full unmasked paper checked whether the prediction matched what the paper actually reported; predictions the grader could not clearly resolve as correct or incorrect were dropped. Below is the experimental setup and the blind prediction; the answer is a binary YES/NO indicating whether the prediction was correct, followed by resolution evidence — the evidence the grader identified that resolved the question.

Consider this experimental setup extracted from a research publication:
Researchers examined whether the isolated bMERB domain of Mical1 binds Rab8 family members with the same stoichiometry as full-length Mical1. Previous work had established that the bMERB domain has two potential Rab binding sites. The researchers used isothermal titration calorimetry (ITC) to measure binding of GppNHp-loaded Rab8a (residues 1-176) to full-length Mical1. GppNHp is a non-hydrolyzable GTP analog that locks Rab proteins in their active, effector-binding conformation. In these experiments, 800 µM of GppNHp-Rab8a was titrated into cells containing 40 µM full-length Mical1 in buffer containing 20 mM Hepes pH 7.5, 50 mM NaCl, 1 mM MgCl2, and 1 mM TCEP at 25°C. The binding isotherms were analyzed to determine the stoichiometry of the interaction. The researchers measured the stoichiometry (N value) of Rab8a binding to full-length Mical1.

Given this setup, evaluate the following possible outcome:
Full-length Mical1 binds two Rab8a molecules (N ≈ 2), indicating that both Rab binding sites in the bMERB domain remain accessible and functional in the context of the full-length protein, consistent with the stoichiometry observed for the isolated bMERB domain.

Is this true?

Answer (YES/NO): YES